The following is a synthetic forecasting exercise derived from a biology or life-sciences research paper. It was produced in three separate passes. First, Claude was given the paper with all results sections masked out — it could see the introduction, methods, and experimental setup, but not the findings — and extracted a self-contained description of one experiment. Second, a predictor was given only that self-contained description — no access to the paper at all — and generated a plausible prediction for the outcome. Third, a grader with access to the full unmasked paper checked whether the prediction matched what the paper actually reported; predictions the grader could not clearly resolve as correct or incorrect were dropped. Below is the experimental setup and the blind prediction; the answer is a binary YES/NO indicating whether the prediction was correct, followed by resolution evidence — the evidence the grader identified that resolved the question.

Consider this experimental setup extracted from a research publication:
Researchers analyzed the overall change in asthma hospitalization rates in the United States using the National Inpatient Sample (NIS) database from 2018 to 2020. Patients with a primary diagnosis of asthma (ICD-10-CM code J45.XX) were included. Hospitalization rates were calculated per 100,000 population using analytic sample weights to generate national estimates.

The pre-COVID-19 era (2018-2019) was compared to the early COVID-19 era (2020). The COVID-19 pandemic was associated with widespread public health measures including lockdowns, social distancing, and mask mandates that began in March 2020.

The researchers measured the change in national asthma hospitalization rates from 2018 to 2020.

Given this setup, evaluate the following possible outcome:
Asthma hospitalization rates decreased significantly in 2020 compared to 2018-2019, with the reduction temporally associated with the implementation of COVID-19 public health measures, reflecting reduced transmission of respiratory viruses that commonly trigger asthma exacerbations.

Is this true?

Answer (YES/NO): YES